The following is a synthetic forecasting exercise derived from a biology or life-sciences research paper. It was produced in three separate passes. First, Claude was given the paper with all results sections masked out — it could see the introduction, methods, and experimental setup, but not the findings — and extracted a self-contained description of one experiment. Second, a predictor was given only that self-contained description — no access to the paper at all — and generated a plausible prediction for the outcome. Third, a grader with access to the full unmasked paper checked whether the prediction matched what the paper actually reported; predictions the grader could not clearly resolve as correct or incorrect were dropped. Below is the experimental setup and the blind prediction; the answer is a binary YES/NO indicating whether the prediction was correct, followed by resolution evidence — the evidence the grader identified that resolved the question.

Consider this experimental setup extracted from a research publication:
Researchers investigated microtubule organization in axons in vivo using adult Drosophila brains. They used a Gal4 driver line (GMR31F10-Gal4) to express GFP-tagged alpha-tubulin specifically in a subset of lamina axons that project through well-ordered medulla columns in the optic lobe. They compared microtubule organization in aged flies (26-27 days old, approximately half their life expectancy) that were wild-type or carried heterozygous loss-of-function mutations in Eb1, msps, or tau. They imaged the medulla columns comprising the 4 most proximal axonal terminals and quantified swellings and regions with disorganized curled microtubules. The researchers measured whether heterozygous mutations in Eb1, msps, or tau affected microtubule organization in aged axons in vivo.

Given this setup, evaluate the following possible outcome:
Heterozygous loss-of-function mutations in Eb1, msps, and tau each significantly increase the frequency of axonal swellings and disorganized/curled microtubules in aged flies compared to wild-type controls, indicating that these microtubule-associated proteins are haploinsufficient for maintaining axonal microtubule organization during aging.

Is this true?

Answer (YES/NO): NO